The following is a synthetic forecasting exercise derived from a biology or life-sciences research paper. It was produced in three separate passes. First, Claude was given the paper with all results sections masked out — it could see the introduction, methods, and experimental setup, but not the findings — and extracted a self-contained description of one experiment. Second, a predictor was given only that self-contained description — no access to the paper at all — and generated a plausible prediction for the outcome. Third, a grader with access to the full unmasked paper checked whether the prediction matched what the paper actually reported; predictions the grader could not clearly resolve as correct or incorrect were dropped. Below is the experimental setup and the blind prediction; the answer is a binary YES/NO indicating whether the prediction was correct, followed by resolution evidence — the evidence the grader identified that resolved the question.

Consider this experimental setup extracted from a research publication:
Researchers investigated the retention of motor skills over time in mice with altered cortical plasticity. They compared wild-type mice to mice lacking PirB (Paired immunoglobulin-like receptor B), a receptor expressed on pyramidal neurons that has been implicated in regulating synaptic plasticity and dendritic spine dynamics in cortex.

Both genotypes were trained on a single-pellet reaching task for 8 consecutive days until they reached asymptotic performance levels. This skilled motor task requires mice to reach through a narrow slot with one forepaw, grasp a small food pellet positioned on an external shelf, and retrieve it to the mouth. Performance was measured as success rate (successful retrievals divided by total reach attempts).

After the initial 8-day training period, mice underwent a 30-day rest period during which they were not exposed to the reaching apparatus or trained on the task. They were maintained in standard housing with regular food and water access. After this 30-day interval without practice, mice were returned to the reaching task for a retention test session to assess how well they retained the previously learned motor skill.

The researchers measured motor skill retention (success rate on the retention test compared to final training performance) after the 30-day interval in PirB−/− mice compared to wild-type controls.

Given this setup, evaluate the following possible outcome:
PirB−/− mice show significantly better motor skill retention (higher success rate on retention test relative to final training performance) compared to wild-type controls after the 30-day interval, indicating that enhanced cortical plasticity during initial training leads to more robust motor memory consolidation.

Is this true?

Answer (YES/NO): NO